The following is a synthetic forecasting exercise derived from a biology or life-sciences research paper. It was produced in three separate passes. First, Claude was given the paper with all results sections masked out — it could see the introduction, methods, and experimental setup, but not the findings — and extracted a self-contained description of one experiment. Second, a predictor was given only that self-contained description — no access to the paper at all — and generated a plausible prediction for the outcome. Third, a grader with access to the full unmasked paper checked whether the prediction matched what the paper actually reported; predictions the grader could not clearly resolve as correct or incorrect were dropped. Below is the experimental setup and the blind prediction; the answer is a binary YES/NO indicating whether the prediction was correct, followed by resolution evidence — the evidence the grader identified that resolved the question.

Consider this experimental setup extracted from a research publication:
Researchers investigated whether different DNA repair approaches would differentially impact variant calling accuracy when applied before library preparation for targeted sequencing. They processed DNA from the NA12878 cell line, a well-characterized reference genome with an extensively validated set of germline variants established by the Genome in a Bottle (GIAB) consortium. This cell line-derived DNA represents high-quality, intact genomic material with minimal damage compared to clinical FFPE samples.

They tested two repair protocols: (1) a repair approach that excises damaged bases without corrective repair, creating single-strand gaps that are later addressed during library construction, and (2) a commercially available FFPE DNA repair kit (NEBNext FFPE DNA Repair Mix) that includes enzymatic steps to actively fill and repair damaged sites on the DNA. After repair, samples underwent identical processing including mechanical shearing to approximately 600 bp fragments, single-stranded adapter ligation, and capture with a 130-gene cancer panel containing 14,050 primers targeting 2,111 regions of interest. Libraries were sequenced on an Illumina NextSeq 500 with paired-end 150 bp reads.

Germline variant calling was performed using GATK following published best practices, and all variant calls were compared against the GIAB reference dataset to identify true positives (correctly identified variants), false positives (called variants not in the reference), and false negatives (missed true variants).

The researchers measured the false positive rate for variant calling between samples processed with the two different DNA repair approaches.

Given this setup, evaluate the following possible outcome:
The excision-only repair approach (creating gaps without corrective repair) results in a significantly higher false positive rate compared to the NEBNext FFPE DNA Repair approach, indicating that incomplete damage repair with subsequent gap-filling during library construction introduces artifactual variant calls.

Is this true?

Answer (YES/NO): NO